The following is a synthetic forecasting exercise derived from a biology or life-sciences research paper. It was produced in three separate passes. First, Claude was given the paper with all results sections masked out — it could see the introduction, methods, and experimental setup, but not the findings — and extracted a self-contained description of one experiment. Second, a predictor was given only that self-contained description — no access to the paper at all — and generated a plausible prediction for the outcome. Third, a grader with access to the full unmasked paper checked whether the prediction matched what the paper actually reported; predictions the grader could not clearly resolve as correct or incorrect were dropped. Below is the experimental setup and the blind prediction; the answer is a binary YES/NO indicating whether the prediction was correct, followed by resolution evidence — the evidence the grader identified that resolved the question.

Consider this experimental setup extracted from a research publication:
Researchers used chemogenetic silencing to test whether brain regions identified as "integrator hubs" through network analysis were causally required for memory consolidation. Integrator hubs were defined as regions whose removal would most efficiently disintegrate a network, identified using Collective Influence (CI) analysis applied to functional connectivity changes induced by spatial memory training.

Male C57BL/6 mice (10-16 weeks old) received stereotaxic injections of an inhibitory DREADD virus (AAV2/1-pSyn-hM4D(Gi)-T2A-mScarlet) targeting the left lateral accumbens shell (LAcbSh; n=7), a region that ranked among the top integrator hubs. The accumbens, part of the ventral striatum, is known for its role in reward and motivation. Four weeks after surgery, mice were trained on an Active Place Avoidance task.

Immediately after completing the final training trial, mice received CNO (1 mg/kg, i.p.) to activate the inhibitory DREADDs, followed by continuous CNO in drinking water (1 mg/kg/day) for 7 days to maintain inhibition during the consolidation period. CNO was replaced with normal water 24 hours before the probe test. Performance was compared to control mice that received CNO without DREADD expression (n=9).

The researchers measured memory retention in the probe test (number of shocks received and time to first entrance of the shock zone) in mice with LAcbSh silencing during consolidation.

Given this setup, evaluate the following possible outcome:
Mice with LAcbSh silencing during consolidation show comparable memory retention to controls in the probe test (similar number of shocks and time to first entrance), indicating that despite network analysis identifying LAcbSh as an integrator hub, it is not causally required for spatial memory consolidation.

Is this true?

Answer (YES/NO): NO